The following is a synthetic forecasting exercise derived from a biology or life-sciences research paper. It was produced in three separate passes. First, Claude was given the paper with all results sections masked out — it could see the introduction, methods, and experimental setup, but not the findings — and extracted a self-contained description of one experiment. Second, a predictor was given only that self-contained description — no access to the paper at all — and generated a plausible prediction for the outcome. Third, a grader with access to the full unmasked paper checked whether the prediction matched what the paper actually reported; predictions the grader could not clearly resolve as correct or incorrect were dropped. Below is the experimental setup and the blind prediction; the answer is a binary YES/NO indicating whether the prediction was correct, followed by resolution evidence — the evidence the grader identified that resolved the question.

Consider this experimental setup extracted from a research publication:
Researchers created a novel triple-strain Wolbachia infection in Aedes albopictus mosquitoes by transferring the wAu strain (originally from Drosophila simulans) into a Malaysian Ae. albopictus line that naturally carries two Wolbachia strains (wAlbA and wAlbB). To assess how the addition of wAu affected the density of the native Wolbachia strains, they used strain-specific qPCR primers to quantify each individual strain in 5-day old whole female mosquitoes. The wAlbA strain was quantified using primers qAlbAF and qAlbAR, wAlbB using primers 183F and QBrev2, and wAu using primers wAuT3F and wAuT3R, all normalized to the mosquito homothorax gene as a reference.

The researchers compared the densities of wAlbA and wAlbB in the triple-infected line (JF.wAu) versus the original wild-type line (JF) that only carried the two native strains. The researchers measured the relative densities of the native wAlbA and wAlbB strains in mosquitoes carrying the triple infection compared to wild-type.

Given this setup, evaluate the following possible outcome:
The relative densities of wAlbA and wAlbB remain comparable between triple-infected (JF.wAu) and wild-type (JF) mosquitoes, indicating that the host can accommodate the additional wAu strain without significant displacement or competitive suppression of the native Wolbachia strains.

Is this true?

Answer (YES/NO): YES